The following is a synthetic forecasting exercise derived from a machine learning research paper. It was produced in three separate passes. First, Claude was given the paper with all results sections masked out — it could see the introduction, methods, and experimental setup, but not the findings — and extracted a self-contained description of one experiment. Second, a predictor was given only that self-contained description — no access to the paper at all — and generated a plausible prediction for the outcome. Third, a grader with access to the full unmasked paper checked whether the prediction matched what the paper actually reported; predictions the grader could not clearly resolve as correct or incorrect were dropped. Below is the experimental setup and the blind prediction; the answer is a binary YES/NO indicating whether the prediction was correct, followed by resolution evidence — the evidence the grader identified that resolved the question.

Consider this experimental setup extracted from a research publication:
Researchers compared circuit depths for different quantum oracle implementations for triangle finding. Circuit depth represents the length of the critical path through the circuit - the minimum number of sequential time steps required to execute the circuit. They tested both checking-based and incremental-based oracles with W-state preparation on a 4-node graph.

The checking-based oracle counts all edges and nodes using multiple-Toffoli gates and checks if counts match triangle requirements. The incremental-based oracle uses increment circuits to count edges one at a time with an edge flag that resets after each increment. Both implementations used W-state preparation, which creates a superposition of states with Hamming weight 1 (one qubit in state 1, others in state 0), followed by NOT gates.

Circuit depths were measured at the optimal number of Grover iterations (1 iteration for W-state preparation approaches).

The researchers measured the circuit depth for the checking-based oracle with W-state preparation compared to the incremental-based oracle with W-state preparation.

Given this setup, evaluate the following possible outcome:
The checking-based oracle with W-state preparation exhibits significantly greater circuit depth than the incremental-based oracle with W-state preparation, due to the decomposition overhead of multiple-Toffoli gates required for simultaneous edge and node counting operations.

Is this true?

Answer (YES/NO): NO